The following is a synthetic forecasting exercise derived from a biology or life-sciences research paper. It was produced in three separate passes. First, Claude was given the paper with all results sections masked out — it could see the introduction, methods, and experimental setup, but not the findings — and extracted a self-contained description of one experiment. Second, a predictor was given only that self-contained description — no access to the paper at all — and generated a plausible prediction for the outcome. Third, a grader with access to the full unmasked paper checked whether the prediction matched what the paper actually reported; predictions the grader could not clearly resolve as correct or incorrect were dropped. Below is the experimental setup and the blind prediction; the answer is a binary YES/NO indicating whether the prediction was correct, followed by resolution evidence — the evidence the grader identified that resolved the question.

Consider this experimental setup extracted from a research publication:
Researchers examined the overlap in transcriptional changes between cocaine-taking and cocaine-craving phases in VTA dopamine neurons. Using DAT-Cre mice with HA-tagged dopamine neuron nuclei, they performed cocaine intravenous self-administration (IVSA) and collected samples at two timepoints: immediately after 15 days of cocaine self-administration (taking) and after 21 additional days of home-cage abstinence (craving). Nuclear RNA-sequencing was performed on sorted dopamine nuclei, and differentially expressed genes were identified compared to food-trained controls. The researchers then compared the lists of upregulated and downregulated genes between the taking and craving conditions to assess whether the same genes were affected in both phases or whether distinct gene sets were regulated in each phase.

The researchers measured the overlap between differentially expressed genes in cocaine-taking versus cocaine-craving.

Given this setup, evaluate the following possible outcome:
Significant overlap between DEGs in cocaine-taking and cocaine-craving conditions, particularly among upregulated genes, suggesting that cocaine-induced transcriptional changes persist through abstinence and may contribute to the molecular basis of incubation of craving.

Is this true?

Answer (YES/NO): NO